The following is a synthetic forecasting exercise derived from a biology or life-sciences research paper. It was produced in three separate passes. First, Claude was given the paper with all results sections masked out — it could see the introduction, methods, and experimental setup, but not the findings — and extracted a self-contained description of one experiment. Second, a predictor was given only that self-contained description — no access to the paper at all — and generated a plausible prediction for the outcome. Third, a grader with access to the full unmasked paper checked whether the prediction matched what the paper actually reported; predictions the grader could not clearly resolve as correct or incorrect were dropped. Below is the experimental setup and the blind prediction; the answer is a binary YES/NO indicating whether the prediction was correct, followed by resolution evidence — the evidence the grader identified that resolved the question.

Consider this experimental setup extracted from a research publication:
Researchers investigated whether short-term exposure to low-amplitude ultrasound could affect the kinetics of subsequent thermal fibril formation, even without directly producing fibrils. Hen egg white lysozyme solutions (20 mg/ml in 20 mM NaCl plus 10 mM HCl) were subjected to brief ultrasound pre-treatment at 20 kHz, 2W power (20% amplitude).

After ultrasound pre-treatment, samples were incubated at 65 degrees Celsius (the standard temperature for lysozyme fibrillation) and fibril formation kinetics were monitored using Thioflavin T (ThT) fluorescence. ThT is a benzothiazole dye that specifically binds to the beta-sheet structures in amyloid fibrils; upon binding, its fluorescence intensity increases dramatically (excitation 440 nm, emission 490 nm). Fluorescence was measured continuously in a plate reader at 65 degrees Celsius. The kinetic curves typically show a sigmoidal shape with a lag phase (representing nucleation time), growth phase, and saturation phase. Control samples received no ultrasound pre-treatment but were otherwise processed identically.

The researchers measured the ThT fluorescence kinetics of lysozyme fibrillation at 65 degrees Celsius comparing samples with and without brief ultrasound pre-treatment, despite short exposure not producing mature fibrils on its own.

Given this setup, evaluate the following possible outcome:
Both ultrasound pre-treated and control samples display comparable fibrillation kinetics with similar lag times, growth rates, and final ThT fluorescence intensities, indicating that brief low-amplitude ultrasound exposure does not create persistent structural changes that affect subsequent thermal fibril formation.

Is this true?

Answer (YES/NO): NO